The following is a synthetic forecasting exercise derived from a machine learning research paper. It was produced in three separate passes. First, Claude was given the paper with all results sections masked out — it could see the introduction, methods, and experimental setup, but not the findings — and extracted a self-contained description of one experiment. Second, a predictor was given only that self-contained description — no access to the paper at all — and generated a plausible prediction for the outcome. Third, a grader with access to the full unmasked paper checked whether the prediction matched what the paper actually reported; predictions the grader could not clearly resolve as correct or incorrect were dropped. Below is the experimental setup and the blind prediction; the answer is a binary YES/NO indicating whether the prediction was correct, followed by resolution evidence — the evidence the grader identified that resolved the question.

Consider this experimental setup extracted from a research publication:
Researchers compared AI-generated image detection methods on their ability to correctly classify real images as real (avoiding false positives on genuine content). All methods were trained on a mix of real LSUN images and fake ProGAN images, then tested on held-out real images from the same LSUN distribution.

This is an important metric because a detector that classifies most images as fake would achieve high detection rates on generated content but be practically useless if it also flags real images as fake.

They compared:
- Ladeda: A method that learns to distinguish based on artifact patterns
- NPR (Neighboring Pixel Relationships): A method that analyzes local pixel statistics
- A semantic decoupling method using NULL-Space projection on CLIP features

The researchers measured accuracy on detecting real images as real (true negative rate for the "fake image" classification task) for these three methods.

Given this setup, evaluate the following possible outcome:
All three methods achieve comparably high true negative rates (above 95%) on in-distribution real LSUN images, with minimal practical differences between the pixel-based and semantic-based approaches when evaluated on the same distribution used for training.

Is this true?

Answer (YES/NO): YES